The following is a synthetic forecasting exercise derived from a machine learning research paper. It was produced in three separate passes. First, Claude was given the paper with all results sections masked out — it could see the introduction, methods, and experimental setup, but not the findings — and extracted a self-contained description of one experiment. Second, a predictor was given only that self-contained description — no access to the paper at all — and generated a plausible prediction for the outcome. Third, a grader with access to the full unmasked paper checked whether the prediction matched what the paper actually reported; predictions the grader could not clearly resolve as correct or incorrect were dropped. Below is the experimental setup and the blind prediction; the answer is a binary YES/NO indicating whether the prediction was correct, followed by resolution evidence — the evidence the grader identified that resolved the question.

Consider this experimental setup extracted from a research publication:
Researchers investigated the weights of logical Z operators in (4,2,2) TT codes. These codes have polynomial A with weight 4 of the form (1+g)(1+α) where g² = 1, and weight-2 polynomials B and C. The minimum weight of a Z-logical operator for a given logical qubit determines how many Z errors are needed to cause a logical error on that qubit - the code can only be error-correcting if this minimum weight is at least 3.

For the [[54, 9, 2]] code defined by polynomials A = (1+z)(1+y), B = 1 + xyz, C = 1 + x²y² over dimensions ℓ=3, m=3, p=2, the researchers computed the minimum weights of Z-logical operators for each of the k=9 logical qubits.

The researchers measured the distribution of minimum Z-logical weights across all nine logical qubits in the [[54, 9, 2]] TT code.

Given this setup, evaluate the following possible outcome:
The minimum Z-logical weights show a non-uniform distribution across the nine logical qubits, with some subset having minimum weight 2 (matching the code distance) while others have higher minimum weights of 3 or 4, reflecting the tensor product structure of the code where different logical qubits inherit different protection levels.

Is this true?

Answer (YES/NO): NO